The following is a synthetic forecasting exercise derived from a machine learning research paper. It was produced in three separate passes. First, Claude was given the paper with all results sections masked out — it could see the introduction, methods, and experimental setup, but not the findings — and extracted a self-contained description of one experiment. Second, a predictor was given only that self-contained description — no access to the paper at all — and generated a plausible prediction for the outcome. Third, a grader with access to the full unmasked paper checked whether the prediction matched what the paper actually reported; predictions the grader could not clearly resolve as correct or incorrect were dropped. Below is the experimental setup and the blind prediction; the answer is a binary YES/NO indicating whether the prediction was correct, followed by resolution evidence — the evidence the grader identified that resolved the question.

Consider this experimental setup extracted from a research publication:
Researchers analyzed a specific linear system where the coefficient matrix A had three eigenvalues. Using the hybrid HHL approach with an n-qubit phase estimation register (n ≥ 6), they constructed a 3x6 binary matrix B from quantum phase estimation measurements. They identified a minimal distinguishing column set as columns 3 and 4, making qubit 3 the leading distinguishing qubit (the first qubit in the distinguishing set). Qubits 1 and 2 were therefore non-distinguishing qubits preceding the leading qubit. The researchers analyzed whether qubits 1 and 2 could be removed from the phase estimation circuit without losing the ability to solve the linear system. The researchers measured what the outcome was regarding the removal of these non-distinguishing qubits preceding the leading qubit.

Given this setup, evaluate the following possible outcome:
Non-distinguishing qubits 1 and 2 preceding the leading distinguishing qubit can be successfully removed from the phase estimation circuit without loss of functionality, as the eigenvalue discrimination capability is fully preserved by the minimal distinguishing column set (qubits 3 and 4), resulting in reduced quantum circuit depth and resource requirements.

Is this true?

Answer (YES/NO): YES